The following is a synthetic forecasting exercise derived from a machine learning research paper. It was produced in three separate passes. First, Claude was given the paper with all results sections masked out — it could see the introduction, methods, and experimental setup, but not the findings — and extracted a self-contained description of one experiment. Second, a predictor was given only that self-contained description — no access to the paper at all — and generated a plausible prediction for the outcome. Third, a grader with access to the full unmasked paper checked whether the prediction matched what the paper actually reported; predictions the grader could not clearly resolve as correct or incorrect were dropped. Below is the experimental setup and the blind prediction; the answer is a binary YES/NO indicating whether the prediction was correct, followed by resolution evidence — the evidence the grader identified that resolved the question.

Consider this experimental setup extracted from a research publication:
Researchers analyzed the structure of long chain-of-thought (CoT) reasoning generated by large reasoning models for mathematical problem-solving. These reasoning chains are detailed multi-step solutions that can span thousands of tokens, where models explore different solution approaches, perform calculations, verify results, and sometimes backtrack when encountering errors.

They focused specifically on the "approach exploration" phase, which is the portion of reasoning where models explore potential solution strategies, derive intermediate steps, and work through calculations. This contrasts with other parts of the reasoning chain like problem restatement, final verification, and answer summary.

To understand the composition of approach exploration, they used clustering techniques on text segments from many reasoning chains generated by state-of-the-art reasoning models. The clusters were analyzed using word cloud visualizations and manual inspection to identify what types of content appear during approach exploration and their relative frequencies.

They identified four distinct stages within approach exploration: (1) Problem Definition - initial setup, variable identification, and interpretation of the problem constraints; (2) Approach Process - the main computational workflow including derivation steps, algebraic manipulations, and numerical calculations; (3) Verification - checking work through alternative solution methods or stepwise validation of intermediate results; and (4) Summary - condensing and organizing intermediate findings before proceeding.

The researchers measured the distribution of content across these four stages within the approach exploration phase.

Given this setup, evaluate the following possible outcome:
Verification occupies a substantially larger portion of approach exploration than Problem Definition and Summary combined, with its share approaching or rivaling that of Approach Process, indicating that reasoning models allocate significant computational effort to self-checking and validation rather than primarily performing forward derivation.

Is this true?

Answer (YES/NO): NO